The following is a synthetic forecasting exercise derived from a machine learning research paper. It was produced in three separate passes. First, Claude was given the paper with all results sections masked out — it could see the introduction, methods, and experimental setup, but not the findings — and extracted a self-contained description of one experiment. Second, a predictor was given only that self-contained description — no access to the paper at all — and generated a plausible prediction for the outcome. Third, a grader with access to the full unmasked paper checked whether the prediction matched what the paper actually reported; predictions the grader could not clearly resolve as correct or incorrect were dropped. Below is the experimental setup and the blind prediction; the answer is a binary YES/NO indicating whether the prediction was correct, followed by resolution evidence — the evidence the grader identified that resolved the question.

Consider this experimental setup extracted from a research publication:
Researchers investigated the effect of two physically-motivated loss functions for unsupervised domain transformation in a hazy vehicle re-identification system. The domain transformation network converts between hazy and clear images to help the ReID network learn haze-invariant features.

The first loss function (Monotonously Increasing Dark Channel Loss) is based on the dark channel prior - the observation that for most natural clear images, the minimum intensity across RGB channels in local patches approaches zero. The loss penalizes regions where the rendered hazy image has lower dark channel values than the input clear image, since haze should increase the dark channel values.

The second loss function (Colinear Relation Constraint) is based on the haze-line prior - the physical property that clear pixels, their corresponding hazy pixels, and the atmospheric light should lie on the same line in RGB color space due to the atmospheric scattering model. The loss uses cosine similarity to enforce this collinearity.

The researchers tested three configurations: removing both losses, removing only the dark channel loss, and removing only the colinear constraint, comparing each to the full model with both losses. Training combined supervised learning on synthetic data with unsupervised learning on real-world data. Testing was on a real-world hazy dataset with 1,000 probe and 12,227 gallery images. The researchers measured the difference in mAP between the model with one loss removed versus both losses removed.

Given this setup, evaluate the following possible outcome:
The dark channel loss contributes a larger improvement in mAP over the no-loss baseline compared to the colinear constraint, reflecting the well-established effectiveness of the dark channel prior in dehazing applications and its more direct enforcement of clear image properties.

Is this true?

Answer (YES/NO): YES